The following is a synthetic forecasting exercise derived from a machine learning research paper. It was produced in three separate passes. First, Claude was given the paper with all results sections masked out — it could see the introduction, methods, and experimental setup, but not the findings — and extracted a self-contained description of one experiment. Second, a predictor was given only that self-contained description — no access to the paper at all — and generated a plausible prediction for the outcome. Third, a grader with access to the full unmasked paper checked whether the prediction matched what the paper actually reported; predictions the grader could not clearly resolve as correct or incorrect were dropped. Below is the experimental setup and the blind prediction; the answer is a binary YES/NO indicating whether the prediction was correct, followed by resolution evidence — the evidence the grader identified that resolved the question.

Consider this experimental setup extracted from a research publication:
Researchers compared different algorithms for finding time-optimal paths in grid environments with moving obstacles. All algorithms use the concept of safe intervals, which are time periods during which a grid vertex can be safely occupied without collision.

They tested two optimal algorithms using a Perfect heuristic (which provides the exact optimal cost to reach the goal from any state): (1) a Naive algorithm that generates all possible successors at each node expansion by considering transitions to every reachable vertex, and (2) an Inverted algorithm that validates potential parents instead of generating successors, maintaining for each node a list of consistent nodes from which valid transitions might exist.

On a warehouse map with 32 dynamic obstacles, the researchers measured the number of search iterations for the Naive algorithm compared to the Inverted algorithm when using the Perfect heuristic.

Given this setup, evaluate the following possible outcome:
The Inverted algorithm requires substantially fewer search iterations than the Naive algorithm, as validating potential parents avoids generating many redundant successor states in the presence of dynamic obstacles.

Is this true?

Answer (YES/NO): NO